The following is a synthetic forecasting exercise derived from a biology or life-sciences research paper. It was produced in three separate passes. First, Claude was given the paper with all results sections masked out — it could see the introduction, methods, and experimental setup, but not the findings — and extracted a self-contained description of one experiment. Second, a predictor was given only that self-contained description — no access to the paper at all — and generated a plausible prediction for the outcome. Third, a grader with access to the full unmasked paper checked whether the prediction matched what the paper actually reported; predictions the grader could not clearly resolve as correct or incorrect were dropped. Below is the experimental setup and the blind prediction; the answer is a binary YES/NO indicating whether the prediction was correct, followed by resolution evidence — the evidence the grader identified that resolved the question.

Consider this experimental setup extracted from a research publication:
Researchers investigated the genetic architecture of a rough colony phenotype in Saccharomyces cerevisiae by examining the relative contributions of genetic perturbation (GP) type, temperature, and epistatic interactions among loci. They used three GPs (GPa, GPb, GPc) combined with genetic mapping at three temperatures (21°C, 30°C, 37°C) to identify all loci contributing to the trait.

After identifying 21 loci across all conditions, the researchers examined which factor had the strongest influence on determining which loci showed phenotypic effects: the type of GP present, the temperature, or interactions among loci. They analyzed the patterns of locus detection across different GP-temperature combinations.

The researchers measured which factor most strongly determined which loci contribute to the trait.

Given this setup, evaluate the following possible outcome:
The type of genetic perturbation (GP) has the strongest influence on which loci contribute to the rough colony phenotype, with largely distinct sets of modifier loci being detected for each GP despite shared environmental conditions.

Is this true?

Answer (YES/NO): YES